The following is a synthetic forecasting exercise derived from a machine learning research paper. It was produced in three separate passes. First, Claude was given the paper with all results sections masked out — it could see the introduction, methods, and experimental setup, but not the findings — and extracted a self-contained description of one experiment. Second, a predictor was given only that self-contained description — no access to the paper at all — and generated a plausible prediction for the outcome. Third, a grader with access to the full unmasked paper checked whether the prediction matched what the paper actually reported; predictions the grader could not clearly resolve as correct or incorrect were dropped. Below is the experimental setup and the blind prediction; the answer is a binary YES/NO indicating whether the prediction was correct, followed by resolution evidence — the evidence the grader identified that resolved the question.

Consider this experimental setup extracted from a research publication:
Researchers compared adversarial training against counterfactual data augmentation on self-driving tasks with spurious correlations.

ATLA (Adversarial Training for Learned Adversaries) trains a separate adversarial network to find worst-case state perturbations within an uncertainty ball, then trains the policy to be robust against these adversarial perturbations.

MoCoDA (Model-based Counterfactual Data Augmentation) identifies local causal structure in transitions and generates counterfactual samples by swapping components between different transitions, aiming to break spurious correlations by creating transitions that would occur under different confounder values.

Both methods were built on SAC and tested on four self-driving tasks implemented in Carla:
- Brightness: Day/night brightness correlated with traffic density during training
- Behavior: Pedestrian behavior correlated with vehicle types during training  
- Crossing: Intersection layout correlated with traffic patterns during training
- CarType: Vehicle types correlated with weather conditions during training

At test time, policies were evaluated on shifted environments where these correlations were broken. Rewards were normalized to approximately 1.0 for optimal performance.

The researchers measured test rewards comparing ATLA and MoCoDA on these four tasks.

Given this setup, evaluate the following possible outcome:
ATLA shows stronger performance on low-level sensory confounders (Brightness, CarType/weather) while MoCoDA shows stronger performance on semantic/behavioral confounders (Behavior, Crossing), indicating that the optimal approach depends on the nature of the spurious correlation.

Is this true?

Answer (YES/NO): NO